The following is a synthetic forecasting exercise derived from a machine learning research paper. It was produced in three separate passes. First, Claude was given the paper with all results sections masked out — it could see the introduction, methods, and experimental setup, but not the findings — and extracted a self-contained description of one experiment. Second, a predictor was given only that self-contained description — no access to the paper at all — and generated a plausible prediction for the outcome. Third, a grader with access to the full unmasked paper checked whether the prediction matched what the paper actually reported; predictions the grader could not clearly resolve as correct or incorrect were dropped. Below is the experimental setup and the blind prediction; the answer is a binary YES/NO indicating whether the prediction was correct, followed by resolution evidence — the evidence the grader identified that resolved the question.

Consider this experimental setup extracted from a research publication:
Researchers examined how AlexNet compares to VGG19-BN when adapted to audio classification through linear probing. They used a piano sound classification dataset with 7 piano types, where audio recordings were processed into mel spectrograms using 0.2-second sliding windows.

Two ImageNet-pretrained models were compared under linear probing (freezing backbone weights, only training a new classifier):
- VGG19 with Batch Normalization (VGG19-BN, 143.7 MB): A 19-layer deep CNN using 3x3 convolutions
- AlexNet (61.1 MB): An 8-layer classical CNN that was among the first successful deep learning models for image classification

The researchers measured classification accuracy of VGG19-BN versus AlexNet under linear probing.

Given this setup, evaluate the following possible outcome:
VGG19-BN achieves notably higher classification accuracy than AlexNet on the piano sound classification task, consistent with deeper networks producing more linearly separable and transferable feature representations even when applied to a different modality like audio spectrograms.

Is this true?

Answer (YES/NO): NO